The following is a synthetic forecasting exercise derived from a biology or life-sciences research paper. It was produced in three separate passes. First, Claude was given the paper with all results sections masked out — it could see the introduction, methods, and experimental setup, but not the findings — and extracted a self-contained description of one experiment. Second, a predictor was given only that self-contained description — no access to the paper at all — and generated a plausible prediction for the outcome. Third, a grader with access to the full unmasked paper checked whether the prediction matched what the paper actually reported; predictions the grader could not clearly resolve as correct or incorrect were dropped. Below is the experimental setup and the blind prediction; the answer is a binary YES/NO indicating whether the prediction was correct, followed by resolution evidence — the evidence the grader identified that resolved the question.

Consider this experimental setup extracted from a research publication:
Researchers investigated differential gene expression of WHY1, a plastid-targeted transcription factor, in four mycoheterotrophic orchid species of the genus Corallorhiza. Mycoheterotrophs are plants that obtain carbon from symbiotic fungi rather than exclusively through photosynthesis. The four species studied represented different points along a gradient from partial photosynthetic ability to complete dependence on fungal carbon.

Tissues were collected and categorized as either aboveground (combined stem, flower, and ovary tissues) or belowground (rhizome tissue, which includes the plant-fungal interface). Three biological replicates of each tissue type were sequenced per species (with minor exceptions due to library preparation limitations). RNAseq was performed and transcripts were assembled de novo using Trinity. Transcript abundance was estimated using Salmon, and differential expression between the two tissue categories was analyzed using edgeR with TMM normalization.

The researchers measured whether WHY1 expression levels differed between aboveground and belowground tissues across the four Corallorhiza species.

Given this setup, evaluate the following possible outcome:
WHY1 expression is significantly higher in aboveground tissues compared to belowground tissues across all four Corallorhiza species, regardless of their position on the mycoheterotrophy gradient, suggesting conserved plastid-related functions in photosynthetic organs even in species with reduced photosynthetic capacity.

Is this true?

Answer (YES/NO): NO